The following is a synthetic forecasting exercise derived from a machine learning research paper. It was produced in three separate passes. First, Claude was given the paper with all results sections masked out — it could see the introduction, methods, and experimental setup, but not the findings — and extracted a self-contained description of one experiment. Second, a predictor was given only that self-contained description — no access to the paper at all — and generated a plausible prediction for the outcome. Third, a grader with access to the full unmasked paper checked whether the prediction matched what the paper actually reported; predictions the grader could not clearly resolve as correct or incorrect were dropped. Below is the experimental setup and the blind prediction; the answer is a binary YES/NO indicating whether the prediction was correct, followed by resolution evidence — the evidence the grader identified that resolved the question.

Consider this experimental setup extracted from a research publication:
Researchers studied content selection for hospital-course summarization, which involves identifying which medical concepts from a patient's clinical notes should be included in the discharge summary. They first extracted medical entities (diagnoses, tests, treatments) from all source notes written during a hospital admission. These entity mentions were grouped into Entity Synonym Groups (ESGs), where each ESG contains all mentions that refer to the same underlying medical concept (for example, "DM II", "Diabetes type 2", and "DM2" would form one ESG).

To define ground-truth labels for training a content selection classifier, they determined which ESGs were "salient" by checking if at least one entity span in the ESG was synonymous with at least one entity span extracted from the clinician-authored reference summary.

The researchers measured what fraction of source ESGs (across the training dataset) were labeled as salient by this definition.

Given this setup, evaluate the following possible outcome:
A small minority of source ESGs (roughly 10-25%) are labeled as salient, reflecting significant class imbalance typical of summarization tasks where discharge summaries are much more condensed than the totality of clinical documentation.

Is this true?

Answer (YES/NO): NO